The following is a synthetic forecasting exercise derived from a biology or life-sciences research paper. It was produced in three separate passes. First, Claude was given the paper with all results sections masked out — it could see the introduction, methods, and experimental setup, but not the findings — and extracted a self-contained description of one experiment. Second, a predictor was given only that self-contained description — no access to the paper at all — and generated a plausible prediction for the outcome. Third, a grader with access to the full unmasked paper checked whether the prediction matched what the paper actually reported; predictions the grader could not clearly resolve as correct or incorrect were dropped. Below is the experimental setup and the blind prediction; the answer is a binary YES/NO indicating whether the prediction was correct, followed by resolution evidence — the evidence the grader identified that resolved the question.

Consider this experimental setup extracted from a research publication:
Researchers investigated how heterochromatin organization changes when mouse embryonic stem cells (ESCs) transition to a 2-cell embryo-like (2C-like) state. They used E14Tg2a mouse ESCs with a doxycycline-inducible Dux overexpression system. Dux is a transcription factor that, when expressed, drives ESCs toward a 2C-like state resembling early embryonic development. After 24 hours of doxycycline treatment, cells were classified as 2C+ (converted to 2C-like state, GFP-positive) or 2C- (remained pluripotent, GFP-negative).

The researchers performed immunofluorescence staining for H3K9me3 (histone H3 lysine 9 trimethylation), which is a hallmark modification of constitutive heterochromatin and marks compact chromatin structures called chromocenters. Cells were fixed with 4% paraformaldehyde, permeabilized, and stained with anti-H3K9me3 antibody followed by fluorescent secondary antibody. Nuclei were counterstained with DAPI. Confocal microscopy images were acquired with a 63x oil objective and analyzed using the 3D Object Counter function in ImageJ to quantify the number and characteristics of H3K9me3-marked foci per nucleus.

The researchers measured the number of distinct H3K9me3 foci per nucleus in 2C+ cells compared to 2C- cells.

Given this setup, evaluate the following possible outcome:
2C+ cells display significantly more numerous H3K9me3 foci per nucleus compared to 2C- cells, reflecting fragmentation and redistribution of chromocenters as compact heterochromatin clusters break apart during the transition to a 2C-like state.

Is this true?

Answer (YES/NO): NO